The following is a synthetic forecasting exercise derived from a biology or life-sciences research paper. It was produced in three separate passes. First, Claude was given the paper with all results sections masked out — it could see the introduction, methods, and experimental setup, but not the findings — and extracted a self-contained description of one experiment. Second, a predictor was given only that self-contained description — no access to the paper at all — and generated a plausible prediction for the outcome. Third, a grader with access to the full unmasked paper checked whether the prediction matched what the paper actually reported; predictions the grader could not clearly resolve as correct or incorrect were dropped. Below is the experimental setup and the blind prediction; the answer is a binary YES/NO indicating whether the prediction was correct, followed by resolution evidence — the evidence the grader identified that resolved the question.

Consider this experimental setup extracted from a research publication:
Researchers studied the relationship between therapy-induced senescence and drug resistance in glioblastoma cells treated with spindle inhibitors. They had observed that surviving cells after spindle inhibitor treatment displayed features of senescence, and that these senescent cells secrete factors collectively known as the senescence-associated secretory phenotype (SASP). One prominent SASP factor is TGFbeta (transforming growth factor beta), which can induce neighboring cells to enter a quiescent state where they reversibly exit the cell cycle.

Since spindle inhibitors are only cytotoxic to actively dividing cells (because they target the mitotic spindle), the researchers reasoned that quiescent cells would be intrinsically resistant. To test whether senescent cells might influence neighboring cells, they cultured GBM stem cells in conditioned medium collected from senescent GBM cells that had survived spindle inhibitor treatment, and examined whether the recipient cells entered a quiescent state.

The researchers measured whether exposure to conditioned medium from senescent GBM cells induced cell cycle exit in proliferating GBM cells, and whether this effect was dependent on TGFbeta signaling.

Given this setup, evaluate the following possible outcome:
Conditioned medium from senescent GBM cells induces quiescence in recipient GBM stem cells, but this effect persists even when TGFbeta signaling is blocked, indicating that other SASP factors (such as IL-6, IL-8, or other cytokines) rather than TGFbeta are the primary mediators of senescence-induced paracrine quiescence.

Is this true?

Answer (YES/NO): NO